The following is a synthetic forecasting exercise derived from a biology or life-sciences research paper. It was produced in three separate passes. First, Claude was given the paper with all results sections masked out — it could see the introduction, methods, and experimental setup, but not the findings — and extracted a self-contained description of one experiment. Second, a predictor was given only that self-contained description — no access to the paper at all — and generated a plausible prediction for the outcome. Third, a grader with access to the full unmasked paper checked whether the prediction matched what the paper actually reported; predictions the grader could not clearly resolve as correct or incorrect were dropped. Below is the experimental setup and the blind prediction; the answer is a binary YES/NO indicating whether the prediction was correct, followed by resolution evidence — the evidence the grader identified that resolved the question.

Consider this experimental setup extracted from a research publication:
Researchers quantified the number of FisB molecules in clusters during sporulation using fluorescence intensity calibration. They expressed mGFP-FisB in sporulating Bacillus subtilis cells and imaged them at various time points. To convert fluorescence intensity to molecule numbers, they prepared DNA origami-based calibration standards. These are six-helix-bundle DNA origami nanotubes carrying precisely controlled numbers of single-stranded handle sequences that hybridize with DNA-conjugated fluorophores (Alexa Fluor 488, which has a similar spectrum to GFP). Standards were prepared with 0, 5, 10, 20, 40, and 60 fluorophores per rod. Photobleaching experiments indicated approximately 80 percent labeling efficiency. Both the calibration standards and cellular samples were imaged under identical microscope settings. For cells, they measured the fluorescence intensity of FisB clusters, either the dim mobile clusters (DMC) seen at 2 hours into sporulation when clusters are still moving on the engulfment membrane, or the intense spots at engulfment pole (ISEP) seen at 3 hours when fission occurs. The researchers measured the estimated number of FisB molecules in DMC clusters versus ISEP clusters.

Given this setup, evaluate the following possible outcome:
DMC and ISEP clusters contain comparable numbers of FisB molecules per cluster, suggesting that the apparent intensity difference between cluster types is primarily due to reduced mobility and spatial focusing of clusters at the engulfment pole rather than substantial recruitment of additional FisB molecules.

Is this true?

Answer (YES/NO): NO